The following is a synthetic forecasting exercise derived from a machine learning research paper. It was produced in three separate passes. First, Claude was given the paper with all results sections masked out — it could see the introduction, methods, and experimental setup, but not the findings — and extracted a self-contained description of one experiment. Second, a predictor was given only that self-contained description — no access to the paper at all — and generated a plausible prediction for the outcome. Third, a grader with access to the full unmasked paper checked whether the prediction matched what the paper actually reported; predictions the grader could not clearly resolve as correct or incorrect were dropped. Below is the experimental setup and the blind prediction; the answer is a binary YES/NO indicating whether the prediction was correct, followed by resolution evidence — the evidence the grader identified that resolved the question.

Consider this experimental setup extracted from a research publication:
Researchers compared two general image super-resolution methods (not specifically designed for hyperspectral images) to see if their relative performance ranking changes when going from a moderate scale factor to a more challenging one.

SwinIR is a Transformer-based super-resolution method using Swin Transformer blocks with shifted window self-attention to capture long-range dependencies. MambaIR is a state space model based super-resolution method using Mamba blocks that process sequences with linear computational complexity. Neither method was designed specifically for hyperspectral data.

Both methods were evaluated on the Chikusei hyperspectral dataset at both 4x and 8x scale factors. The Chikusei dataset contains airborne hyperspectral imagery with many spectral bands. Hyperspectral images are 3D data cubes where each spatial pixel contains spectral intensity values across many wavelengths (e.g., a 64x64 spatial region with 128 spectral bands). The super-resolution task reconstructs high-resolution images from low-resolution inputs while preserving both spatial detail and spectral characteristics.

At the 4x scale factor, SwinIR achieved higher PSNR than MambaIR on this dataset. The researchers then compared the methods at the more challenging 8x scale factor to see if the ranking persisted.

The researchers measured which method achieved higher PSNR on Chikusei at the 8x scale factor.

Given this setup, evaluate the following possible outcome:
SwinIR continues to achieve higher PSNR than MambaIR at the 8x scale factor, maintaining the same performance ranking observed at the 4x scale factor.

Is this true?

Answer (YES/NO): NO